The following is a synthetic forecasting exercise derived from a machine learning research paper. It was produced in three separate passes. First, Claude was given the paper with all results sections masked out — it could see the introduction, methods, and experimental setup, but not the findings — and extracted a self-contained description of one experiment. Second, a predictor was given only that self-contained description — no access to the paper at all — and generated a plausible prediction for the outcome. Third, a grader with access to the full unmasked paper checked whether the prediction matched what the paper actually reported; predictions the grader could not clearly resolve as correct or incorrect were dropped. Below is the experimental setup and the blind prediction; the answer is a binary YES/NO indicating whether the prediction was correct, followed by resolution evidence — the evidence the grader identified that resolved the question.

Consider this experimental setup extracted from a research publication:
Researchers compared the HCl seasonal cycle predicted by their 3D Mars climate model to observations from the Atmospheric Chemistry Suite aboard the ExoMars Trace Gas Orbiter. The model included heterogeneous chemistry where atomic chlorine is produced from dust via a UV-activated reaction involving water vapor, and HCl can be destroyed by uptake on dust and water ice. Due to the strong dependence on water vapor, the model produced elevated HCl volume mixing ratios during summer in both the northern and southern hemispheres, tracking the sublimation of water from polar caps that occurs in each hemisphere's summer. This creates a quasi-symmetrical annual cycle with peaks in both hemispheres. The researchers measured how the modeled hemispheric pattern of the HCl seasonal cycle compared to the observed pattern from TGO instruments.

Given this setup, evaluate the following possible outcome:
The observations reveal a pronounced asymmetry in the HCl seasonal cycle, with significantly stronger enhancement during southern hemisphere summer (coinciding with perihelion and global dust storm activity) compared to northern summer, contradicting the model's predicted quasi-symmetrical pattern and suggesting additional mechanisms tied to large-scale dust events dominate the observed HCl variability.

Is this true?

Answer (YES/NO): YES